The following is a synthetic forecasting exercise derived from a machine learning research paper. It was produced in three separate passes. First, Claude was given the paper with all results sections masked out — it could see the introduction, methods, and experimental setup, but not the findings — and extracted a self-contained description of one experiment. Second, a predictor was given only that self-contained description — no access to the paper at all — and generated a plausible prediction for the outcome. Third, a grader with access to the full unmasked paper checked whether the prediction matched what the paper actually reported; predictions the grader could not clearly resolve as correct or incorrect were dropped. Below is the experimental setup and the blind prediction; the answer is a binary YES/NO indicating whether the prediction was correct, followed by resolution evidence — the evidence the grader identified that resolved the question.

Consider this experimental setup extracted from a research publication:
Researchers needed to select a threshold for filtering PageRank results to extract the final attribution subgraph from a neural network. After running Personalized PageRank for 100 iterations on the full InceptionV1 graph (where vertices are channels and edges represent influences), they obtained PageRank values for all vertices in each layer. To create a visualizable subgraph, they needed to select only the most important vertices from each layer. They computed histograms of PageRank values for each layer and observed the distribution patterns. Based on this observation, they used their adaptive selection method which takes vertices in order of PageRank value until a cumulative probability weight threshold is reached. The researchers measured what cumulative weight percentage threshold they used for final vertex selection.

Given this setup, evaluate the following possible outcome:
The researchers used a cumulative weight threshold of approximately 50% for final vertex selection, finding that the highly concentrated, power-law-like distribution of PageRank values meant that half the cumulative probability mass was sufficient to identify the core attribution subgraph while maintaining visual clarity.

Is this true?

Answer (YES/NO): NO